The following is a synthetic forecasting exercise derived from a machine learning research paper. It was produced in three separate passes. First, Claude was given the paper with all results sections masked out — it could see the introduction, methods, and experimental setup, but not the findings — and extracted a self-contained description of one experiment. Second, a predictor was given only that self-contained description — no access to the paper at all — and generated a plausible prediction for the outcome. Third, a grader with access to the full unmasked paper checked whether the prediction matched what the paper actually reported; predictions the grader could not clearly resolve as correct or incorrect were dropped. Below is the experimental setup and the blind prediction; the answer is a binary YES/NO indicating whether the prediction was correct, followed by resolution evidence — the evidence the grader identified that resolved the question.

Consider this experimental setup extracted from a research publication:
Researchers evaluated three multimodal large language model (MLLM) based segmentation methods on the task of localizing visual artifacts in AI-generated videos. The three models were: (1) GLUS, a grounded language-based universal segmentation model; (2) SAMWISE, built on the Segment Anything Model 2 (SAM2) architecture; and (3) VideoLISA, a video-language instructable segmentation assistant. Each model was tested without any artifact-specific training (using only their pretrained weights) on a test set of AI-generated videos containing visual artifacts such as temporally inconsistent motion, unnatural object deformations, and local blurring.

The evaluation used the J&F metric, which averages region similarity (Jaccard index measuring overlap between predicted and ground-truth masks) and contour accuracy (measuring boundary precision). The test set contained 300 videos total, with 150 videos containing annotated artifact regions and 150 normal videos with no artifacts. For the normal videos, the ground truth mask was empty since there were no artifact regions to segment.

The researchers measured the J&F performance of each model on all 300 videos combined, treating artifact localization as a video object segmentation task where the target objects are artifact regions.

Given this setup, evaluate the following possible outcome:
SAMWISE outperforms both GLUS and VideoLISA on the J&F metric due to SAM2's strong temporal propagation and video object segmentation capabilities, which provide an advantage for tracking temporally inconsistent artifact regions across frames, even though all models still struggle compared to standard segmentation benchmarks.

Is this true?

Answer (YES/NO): NO